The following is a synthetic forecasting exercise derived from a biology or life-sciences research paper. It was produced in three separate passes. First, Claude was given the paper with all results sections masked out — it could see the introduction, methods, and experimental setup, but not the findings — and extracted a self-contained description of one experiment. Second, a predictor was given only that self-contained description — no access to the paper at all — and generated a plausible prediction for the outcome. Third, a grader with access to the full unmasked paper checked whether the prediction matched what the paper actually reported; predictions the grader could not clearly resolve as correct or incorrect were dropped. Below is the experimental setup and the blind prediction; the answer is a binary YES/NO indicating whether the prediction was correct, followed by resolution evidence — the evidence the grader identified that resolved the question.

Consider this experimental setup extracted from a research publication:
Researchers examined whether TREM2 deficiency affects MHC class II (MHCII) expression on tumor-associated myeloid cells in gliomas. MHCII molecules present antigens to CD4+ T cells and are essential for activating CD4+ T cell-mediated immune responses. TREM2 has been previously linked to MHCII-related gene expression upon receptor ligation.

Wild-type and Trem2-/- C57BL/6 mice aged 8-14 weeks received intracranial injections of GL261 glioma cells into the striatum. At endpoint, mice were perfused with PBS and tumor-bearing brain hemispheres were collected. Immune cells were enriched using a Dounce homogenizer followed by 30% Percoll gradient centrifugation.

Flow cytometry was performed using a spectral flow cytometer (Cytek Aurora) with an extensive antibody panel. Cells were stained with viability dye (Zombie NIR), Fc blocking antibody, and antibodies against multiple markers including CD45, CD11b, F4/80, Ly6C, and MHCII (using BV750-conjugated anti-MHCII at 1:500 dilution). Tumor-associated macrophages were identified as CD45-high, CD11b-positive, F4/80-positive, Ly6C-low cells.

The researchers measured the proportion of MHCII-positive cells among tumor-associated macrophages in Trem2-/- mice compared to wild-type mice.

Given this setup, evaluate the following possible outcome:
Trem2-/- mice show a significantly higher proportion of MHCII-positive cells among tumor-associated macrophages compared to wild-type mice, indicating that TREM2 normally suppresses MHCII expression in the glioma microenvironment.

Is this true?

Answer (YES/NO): NO